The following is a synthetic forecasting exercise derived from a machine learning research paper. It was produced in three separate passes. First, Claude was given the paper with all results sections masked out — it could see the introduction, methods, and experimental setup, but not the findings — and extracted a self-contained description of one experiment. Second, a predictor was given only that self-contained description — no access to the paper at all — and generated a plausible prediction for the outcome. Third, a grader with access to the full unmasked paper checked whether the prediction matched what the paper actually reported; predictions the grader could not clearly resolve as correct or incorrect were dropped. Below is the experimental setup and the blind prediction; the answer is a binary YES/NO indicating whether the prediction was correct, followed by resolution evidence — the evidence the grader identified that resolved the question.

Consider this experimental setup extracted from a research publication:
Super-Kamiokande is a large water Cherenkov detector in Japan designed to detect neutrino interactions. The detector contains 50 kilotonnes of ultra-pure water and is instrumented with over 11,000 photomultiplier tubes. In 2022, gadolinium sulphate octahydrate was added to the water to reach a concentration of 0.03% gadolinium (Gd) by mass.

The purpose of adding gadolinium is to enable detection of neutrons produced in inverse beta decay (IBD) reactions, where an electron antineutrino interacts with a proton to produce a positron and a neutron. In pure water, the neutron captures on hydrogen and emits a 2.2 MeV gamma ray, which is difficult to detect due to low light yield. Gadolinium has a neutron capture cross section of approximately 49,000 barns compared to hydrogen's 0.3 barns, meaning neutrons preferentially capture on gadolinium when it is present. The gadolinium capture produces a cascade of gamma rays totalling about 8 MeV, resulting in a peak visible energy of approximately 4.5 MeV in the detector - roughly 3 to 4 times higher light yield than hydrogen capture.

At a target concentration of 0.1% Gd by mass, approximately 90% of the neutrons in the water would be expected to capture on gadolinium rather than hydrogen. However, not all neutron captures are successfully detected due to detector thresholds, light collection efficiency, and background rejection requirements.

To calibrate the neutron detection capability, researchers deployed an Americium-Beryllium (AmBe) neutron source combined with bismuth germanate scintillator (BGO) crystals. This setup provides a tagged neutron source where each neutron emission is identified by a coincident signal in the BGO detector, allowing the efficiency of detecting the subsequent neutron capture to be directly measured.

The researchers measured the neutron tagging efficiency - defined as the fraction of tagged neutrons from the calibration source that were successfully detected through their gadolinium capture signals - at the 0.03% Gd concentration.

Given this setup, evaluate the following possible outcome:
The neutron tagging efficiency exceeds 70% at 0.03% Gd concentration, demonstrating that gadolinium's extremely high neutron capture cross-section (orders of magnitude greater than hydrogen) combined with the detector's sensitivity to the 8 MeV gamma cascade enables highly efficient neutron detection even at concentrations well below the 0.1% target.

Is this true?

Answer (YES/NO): NO